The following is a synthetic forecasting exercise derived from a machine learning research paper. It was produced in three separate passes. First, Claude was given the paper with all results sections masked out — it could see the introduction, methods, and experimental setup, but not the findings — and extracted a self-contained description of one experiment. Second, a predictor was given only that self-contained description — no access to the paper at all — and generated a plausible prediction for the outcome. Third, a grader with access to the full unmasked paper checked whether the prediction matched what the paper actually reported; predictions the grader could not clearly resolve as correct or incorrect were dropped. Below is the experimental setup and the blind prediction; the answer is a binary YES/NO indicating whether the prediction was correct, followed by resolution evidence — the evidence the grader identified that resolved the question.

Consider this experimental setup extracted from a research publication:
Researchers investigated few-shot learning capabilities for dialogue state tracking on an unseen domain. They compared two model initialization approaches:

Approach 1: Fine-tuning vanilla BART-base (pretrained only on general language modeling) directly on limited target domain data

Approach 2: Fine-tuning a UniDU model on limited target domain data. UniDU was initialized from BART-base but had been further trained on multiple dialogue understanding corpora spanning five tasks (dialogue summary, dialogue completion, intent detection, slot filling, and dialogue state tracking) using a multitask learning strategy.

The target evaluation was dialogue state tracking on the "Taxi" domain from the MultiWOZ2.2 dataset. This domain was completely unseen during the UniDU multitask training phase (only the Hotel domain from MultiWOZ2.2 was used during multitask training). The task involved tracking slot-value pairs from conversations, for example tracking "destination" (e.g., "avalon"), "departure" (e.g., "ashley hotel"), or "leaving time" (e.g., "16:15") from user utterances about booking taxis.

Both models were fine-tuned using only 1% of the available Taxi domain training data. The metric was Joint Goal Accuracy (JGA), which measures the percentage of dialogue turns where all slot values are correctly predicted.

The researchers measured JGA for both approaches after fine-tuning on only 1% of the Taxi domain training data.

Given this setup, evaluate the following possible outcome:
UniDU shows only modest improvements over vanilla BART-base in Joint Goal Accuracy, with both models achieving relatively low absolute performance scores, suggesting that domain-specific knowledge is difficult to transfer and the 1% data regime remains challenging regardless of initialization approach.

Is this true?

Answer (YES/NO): NO